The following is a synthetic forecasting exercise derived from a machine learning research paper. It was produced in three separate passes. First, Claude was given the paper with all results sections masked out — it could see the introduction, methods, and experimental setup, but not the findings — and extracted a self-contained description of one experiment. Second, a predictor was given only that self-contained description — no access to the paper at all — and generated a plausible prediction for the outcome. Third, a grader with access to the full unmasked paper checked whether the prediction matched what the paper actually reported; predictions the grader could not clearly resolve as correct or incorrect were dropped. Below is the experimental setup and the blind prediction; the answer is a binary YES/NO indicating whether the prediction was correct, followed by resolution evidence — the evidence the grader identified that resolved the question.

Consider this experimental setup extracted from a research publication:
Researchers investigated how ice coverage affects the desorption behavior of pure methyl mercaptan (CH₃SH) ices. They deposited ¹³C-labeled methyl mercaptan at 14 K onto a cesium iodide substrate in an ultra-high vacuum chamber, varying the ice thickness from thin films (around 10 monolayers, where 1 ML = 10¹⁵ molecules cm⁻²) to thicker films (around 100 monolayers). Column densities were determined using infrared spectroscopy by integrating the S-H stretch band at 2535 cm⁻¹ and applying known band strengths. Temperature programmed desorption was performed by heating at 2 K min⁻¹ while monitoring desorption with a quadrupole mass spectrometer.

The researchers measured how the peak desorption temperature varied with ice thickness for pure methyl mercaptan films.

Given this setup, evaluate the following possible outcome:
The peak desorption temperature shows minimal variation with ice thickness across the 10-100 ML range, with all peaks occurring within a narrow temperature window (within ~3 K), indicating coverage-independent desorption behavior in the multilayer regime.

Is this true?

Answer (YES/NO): NO